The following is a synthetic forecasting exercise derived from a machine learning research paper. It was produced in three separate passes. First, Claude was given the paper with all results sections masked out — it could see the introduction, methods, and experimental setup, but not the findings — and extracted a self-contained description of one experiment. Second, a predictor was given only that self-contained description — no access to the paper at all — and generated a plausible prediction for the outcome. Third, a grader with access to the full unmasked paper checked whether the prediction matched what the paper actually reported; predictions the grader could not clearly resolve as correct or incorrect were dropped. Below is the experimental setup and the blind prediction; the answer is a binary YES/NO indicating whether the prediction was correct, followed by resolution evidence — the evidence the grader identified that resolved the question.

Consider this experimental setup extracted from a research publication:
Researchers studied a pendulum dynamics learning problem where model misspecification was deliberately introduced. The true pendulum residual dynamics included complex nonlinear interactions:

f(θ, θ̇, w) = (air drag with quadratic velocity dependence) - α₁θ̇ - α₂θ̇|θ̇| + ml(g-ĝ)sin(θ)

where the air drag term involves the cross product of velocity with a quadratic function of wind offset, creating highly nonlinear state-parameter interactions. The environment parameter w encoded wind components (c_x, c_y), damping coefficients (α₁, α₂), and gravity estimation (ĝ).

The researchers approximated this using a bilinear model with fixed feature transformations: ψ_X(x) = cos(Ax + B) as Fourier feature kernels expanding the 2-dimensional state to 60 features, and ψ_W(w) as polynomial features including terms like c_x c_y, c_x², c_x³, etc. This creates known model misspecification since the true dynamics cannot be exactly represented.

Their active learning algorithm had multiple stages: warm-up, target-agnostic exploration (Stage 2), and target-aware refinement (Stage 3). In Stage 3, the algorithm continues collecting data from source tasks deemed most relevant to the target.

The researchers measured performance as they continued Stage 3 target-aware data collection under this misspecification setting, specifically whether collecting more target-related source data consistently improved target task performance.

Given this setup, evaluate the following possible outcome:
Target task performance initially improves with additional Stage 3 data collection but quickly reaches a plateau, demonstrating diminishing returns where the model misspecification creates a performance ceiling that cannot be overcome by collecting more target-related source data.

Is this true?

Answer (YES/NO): NO